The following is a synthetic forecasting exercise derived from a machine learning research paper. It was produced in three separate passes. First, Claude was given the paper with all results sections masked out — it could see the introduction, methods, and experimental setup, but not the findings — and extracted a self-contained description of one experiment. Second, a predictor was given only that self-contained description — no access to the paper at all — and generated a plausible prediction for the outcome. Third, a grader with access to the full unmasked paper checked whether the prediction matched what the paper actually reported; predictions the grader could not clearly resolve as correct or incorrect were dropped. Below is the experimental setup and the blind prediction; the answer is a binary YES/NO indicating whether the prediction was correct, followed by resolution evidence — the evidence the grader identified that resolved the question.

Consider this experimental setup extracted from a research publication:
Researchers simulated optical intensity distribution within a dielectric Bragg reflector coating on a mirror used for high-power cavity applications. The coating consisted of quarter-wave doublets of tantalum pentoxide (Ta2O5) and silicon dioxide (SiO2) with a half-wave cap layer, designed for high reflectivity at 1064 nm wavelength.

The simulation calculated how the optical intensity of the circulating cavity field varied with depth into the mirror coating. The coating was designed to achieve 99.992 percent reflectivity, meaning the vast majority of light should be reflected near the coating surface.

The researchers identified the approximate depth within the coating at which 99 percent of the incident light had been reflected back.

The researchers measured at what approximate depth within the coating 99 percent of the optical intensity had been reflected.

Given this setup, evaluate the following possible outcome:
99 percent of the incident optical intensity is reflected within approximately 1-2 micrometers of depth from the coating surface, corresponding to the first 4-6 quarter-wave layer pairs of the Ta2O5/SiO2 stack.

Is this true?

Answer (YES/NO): YES